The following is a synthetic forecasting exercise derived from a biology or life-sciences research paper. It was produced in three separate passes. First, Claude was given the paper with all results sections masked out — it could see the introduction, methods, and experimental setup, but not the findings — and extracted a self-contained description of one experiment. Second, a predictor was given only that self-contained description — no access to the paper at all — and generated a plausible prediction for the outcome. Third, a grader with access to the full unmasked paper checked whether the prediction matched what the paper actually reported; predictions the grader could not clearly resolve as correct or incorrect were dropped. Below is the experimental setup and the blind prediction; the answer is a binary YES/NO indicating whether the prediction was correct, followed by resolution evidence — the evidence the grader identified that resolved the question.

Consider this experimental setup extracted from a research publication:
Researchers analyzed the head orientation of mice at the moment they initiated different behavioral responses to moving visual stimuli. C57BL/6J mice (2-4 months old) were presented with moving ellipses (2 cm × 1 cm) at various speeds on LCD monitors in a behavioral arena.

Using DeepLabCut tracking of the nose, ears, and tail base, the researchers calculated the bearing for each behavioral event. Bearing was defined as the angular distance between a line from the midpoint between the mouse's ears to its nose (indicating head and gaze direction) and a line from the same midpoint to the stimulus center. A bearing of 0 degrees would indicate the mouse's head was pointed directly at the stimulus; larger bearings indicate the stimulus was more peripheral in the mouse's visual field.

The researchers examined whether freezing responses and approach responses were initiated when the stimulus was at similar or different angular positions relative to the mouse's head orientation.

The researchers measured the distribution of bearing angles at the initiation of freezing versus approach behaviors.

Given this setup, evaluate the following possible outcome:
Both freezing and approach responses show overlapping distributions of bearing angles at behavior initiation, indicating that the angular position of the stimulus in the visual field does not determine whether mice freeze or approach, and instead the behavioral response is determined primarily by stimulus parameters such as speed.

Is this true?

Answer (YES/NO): NO